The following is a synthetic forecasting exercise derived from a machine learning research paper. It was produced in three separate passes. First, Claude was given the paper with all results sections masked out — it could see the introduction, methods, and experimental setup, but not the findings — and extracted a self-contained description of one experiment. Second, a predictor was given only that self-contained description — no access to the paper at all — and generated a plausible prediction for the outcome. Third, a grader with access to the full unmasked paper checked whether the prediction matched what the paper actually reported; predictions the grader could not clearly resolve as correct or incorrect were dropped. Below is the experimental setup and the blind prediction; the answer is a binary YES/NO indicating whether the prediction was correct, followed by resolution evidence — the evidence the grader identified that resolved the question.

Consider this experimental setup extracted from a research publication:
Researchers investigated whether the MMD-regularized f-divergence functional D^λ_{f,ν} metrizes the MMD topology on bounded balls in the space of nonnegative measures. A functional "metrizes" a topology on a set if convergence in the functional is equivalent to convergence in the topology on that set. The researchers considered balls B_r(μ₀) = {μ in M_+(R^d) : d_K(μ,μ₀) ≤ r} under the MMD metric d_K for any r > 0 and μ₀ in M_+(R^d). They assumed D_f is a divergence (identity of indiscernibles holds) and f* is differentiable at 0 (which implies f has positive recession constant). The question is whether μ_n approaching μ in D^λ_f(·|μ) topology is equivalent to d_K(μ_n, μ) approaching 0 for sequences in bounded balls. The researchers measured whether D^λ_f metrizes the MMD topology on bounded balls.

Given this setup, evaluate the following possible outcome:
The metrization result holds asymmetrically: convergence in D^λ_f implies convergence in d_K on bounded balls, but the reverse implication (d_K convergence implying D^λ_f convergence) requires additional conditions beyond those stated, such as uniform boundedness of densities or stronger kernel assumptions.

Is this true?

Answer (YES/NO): NO